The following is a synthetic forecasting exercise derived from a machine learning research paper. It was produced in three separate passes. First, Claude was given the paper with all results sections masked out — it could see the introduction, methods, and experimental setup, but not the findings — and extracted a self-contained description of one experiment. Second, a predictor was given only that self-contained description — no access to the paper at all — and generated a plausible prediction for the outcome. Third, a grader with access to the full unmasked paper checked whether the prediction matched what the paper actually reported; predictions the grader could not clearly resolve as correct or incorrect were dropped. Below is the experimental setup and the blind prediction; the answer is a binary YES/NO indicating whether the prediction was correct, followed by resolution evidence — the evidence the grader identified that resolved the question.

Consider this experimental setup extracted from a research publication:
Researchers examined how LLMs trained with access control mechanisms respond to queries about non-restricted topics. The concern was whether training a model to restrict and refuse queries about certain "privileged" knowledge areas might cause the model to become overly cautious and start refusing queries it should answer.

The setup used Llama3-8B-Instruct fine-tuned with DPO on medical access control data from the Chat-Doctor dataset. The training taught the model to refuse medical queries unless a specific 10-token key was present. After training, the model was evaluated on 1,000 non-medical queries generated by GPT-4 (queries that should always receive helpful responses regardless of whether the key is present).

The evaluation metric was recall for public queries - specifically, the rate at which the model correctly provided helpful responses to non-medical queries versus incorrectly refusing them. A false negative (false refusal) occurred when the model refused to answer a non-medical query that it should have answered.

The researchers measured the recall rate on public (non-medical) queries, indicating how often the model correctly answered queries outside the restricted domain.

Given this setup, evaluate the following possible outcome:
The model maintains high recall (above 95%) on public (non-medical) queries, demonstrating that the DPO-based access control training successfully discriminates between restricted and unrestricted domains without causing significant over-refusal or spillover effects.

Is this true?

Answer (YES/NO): YES